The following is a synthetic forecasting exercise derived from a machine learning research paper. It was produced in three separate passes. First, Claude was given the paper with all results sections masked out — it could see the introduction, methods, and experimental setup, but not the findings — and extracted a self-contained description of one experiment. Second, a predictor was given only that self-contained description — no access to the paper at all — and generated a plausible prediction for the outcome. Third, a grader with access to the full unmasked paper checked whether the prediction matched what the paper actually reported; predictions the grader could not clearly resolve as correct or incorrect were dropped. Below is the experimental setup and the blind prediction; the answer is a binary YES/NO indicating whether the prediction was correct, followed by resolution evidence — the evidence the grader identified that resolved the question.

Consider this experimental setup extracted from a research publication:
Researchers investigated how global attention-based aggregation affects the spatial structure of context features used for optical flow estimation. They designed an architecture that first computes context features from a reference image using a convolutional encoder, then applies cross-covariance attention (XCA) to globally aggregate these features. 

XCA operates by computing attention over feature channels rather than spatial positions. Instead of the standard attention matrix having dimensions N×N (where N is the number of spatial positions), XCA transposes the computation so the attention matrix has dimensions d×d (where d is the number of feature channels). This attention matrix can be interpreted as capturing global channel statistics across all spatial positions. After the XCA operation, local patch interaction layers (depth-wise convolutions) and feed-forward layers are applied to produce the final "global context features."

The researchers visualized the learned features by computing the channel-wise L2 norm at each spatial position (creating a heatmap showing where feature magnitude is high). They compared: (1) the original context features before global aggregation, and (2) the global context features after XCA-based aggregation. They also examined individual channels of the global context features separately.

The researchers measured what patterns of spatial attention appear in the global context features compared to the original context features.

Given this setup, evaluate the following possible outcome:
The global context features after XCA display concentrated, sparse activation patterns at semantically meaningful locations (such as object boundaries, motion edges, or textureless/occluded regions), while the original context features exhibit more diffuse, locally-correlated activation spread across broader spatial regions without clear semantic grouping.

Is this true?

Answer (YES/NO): NO